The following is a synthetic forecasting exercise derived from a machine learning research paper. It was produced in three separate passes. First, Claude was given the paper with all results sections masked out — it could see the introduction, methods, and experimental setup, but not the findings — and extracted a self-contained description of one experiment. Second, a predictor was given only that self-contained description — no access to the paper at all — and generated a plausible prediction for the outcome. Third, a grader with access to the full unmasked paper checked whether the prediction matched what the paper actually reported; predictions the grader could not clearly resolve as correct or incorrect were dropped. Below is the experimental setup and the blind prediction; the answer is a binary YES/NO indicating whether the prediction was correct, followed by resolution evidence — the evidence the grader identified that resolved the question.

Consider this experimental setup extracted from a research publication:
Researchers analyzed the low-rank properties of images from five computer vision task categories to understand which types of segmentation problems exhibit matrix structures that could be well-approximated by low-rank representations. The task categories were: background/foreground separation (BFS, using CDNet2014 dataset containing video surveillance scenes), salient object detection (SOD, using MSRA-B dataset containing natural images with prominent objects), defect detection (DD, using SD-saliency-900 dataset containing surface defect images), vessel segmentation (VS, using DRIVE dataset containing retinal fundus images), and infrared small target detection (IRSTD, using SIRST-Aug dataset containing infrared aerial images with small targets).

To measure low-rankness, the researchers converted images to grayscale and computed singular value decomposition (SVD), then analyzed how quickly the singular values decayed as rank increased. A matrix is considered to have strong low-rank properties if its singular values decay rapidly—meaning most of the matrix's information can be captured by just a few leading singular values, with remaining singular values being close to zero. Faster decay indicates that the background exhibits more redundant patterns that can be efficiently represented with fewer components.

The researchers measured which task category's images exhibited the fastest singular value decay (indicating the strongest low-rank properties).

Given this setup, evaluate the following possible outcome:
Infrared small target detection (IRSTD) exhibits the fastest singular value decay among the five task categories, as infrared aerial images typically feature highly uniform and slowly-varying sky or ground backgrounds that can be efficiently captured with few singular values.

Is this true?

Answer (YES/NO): YES